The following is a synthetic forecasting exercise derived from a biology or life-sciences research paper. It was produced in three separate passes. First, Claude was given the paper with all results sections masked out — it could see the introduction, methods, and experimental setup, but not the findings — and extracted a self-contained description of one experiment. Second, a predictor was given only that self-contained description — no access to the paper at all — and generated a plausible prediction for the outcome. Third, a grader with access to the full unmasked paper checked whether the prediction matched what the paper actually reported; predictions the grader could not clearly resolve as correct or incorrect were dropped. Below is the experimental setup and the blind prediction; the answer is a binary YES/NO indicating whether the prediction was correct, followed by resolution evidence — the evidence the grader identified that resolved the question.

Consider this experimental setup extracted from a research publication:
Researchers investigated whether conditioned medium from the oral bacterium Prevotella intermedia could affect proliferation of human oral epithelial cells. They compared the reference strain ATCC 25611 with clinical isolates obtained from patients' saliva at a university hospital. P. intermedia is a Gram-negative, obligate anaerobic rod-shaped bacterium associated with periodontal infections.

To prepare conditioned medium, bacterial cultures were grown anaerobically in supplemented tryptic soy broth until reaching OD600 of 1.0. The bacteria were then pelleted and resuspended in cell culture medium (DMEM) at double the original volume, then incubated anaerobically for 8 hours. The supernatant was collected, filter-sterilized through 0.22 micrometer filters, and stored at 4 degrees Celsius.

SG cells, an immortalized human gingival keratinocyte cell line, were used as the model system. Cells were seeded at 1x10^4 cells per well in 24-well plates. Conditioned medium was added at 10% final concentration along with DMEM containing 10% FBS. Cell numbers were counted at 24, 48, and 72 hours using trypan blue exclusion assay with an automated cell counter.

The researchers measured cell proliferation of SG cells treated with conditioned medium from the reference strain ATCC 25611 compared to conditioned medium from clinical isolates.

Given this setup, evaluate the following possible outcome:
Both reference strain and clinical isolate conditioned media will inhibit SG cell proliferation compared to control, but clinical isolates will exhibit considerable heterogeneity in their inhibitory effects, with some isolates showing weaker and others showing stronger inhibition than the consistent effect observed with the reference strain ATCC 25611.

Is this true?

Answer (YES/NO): NO